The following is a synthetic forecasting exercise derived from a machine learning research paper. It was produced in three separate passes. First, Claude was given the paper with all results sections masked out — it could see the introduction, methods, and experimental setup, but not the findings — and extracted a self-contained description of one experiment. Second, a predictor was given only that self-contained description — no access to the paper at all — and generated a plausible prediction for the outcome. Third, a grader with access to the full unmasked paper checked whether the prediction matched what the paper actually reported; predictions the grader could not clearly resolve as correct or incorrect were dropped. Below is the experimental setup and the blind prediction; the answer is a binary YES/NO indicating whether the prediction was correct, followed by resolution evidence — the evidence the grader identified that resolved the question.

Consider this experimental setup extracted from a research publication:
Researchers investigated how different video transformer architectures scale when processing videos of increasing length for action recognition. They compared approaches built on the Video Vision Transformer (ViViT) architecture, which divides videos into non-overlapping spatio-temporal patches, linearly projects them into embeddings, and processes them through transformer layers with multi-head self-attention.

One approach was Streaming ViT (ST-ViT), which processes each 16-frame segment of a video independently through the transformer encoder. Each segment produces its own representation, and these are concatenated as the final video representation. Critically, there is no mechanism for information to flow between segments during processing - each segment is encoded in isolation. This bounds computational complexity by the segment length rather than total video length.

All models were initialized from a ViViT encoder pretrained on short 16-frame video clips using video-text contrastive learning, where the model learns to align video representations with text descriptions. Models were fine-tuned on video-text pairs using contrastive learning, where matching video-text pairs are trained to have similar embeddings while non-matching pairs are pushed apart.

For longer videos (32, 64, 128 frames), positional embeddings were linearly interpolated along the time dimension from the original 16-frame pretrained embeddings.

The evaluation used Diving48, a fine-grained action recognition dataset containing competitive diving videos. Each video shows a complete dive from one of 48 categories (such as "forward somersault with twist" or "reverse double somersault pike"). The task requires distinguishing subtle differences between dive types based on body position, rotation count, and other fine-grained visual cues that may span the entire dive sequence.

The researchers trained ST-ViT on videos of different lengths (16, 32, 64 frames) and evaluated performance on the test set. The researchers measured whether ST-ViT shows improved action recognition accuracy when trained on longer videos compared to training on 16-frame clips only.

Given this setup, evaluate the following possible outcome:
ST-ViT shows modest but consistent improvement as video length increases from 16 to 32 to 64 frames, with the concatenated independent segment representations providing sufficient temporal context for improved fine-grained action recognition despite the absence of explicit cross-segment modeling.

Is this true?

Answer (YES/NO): NO